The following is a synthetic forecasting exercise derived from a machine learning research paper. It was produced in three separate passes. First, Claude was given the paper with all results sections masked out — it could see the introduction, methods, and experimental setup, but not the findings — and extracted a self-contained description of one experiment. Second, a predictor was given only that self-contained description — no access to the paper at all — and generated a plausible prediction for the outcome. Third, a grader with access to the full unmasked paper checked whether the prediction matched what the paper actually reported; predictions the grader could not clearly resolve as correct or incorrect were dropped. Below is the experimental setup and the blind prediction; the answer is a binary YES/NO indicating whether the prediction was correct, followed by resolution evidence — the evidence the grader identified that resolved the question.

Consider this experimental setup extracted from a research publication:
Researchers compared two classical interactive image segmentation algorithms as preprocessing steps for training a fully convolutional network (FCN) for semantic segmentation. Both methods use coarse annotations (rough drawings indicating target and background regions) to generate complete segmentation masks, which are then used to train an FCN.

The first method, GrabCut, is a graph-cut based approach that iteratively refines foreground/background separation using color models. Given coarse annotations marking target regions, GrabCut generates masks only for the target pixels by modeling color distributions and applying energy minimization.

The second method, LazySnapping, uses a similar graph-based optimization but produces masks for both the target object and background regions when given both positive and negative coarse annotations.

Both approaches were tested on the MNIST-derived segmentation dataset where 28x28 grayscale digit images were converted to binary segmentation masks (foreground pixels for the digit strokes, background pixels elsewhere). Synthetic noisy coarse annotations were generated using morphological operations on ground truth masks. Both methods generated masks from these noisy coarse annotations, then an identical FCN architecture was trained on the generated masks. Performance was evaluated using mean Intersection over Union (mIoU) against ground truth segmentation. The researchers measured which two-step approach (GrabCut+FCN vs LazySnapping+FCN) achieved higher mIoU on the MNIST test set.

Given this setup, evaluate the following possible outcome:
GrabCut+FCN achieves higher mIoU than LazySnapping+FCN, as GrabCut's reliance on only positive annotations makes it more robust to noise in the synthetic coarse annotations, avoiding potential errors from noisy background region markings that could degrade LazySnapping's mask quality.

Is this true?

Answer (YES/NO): NO